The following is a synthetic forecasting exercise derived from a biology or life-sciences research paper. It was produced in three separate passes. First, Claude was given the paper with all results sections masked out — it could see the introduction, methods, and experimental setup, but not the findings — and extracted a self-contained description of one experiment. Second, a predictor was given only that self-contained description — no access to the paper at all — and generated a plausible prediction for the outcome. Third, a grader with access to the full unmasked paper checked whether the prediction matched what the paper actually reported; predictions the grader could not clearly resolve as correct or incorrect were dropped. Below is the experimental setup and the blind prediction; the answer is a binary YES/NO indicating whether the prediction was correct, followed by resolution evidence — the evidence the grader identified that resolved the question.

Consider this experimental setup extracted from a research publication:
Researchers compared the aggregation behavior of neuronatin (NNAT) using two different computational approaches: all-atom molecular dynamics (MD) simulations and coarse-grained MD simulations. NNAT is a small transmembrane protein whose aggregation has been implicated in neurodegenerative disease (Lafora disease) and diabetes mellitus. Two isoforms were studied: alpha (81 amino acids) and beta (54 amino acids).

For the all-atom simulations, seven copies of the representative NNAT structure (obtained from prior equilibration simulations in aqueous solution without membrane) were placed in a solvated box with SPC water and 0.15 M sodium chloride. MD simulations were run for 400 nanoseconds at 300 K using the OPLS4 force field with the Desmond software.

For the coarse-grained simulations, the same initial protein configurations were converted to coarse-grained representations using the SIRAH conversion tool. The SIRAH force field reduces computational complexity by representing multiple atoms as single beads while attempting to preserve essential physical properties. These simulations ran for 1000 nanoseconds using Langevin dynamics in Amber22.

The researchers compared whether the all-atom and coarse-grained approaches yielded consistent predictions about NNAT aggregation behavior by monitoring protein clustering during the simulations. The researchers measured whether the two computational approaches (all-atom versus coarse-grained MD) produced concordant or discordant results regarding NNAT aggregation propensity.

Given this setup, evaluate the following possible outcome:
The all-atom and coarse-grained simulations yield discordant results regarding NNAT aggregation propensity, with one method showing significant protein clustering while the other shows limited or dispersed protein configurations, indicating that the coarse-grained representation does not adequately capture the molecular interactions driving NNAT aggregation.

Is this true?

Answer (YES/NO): YES